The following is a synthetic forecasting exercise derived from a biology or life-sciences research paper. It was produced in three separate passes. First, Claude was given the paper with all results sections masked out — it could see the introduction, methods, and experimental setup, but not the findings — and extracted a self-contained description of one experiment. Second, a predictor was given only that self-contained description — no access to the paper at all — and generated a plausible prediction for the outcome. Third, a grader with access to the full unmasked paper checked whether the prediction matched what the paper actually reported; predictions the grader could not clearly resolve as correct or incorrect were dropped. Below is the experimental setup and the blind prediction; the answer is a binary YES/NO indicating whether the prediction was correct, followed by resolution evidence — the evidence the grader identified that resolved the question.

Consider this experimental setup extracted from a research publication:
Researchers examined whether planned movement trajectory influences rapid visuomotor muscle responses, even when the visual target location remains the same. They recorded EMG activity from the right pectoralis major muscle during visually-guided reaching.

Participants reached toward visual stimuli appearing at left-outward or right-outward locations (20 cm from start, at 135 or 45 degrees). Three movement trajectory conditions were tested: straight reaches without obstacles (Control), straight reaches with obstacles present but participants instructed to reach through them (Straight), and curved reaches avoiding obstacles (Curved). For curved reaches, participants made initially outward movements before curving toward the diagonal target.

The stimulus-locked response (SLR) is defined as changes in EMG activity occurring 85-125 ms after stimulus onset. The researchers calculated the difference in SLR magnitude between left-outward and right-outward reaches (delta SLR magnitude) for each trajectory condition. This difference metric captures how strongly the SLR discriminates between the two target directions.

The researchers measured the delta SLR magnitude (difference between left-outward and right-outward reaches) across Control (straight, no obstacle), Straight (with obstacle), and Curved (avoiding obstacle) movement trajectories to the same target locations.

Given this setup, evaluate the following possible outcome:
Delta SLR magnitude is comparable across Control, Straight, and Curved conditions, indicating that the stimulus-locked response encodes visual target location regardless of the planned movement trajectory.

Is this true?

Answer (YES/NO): NO